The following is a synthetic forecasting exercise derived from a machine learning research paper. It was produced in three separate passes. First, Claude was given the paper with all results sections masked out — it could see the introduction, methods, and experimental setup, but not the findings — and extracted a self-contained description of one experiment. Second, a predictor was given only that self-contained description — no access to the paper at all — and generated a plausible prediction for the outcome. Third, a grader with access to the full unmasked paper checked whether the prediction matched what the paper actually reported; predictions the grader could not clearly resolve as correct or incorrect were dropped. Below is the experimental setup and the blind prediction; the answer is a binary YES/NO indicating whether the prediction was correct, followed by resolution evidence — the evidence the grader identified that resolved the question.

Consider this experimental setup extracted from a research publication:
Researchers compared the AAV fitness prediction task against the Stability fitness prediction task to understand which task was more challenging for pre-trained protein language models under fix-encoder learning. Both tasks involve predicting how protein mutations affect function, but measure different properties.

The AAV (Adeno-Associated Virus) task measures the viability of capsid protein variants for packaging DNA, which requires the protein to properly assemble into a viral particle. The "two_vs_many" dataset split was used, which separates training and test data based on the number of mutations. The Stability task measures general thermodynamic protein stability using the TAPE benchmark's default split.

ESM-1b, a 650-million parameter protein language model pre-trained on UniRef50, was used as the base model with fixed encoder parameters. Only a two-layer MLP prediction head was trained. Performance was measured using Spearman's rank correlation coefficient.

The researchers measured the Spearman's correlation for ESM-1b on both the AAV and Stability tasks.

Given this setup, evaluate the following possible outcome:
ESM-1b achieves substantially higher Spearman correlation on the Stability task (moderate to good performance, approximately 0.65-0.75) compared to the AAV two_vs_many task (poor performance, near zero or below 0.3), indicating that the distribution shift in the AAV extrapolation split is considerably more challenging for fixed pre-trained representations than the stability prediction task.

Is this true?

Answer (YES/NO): NO